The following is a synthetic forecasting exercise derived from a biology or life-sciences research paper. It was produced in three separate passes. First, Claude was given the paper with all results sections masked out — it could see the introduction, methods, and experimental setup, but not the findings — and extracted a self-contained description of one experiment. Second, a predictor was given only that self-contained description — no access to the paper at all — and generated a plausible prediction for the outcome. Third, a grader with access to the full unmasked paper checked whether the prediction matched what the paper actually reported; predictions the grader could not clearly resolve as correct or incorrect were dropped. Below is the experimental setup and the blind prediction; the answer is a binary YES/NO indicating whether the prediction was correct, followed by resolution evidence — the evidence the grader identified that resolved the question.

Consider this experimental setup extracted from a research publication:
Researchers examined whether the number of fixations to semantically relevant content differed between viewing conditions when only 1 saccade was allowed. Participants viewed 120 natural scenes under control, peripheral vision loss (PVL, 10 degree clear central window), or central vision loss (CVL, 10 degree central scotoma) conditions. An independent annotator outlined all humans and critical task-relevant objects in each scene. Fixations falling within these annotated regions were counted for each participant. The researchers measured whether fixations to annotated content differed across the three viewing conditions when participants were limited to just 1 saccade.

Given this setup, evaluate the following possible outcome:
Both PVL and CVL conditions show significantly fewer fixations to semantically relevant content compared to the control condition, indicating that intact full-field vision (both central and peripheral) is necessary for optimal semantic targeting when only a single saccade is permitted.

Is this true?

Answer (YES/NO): NO